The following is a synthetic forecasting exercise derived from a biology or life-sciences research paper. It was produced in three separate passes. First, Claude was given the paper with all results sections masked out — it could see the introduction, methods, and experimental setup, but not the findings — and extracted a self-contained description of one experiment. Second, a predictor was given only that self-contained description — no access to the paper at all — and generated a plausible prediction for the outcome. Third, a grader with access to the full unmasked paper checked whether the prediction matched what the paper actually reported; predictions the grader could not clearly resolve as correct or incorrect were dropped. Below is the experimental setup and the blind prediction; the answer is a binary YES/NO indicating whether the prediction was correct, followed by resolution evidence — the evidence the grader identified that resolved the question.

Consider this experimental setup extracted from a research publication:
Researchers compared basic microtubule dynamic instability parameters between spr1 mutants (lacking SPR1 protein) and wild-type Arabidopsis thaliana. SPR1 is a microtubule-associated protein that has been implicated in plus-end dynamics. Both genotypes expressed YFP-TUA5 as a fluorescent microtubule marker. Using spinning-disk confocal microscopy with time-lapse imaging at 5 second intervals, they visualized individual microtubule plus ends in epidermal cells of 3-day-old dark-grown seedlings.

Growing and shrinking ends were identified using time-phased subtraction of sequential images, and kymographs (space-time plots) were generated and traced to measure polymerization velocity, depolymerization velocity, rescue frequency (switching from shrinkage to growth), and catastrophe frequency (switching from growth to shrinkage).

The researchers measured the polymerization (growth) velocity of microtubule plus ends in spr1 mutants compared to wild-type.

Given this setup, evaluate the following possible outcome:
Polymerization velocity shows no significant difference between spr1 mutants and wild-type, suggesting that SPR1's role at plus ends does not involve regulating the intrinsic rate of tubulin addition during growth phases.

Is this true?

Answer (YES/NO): NO